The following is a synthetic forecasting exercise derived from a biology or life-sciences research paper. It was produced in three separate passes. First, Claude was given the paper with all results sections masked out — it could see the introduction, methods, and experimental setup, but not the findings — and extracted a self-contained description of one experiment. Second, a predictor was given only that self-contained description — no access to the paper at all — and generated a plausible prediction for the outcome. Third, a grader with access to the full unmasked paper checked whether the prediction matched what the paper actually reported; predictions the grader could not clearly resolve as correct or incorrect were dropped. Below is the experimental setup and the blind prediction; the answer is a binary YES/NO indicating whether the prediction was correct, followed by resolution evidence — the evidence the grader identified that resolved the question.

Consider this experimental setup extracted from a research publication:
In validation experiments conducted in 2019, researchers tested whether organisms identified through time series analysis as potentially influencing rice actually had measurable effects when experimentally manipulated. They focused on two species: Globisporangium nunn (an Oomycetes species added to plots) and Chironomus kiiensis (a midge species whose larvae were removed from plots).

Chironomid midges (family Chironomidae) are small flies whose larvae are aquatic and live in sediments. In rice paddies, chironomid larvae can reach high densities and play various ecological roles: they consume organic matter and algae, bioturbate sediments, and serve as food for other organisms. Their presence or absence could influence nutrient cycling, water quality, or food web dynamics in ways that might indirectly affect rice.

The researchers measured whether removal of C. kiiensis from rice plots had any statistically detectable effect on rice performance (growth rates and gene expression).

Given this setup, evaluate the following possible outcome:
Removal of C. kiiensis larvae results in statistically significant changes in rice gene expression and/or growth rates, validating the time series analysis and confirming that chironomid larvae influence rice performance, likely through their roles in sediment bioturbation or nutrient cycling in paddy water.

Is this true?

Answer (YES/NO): YES